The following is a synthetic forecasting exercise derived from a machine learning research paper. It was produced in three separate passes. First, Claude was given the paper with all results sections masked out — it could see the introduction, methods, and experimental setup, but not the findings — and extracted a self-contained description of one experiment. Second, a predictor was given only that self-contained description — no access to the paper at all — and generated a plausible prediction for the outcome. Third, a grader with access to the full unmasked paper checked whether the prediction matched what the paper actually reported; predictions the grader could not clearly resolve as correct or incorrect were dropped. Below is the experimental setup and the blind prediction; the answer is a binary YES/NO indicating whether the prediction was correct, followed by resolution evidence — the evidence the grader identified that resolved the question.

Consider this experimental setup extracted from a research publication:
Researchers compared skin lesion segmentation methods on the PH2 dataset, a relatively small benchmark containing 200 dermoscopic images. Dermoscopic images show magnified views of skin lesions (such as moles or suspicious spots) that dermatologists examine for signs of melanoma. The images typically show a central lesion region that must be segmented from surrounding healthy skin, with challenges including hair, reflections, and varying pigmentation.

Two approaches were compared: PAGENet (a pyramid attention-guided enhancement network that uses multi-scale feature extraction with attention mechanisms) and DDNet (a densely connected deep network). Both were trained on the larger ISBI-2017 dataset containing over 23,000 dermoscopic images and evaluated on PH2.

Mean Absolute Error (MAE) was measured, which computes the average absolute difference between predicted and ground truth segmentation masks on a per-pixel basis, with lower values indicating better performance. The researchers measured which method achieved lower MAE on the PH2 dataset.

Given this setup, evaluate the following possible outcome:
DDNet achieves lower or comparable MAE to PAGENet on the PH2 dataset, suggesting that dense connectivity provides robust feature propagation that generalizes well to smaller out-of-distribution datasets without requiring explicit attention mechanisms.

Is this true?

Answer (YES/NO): NO